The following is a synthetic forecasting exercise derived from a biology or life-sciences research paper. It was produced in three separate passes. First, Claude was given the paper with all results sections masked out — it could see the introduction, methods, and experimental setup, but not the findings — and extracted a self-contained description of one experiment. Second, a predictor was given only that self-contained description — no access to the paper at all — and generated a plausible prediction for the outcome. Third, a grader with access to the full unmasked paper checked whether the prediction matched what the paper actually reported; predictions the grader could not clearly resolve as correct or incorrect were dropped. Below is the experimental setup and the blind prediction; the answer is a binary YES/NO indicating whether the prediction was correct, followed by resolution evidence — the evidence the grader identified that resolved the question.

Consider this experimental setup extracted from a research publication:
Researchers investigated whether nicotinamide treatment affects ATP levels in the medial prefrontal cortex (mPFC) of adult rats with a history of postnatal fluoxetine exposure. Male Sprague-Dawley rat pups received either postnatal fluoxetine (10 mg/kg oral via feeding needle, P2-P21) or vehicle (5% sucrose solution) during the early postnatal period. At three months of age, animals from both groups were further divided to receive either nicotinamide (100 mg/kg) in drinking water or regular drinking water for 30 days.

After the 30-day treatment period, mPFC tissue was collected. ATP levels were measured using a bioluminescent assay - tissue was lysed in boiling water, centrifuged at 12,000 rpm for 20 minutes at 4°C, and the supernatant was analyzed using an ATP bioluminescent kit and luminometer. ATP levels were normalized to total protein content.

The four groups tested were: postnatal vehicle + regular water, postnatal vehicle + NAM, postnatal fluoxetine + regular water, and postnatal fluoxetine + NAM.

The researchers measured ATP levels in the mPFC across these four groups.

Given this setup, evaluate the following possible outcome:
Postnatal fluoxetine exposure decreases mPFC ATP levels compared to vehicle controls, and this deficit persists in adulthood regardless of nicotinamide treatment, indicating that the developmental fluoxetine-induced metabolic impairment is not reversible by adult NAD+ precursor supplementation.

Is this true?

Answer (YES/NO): NO